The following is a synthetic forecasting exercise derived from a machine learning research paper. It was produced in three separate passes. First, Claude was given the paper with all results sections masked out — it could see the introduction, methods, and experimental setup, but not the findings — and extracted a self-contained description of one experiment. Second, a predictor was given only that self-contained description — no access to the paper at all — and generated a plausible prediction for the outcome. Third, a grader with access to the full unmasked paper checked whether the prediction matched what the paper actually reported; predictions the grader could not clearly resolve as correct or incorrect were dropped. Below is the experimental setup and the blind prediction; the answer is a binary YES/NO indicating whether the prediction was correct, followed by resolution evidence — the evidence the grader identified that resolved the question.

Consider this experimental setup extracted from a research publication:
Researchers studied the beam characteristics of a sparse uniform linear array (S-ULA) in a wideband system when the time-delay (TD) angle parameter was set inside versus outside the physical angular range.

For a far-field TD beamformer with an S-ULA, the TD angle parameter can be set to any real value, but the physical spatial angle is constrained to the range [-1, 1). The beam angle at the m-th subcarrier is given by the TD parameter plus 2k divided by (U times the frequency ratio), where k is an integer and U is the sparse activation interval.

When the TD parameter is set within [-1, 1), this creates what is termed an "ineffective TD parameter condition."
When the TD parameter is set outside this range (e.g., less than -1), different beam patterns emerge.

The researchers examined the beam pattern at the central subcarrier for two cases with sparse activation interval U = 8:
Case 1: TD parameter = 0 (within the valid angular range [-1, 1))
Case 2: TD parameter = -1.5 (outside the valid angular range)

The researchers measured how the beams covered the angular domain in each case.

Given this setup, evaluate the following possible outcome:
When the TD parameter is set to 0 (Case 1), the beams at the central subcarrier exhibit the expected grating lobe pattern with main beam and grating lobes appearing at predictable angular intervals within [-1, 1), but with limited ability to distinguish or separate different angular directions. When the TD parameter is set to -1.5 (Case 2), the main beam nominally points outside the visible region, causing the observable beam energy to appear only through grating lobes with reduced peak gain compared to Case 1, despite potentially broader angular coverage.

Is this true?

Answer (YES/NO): NO